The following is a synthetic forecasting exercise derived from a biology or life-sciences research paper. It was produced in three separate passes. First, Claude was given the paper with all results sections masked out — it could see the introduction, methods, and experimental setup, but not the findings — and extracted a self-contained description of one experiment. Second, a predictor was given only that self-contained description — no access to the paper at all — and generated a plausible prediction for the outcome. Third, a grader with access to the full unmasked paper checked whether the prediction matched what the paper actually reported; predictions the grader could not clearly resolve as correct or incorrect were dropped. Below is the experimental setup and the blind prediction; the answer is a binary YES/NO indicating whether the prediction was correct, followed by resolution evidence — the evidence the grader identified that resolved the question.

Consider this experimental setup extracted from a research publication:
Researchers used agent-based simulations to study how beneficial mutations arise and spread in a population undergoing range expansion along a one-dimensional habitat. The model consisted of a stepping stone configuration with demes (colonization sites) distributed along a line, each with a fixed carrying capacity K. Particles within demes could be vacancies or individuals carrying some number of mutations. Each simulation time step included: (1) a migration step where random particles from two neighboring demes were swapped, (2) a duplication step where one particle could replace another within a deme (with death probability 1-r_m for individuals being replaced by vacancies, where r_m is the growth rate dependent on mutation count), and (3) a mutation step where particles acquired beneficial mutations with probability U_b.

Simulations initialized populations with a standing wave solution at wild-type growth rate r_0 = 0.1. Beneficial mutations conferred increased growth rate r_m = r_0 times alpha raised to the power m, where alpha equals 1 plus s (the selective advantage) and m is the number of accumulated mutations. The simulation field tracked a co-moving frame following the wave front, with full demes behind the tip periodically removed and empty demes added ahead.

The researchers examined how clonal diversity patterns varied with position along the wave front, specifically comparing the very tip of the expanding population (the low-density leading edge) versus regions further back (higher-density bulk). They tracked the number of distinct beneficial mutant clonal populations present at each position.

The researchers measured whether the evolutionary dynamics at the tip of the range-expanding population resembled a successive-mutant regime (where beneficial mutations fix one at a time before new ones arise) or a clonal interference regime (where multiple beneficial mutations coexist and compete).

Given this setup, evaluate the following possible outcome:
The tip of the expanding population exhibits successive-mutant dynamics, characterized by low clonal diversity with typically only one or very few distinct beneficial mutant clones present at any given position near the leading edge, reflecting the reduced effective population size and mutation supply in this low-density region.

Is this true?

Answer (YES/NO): YES